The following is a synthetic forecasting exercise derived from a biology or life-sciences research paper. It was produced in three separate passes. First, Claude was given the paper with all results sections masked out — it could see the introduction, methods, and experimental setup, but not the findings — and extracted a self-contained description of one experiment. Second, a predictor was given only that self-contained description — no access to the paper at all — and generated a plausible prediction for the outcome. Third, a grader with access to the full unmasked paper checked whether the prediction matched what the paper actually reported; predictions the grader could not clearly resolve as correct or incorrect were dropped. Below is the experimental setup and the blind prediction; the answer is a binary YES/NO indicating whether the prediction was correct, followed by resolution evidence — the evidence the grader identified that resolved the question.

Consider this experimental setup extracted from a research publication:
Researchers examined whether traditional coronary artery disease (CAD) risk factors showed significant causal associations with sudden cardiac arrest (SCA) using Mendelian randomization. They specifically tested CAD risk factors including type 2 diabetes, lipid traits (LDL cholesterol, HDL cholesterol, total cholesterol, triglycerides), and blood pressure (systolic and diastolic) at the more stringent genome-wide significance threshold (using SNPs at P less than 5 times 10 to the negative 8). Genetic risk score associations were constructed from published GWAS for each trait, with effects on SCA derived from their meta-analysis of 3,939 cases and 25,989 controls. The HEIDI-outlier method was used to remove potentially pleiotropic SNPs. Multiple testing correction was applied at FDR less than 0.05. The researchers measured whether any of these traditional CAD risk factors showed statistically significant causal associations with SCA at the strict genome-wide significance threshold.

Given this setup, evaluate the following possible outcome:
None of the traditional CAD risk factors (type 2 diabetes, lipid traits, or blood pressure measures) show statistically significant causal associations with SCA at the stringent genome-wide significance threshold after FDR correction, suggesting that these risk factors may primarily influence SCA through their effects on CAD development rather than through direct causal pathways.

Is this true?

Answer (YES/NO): YES